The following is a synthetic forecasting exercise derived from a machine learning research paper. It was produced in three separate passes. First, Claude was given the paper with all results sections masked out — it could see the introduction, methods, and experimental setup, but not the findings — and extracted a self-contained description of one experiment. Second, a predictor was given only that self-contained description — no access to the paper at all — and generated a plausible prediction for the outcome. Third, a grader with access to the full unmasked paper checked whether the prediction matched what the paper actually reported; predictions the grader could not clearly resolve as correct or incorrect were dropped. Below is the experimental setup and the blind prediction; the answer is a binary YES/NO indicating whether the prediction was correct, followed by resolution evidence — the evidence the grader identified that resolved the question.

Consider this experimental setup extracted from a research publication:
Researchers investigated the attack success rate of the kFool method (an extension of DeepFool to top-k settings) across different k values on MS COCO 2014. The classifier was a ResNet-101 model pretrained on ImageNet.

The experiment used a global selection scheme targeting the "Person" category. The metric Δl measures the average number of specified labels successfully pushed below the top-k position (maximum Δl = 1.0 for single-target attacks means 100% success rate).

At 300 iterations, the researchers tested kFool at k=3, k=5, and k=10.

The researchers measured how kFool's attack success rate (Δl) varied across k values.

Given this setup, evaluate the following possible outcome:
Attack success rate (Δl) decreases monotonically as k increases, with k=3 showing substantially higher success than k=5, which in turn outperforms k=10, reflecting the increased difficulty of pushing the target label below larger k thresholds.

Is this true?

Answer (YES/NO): NO